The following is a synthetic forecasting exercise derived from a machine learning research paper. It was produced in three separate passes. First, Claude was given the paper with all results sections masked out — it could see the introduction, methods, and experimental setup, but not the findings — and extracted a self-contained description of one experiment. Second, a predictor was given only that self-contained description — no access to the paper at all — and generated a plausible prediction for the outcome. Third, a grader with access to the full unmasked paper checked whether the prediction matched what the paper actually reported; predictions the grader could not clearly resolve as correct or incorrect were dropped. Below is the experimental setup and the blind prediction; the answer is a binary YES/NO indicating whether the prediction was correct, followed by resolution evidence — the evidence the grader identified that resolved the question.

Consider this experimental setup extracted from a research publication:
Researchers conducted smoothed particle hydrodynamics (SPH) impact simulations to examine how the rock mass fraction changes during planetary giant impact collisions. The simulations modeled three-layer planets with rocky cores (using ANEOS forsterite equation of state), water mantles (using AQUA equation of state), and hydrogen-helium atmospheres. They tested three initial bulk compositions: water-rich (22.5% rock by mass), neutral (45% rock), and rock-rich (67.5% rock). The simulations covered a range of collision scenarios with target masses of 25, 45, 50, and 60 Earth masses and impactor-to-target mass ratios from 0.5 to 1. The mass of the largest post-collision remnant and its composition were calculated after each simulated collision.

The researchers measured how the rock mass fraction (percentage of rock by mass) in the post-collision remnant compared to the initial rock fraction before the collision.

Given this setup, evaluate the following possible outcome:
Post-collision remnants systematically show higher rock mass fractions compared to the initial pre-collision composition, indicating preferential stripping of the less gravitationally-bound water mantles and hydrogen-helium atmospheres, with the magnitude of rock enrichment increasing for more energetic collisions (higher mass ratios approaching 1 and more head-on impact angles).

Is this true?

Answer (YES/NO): NO